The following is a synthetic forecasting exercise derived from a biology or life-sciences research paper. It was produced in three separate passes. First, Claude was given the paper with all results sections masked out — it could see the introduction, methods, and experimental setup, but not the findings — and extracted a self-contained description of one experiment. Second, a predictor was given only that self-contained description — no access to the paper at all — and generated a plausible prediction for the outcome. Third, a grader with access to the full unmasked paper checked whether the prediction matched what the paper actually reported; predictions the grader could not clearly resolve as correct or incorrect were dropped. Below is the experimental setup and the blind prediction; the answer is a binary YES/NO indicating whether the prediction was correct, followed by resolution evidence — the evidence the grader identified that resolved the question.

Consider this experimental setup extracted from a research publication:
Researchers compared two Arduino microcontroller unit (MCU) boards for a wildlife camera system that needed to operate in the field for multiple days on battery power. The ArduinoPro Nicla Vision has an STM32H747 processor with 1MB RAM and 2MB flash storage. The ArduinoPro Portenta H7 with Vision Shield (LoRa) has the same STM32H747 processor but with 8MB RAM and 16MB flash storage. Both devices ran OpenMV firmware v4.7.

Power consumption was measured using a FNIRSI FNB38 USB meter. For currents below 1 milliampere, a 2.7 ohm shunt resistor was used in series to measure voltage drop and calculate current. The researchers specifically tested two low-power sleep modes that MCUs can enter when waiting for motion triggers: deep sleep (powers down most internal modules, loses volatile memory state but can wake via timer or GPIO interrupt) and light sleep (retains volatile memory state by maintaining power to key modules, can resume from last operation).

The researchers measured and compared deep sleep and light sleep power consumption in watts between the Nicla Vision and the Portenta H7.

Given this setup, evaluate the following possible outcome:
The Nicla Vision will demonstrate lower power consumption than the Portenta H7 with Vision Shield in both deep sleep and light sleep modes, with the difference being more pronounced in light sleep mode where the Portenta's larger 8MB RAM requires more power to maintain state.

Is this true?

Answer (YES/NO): NO